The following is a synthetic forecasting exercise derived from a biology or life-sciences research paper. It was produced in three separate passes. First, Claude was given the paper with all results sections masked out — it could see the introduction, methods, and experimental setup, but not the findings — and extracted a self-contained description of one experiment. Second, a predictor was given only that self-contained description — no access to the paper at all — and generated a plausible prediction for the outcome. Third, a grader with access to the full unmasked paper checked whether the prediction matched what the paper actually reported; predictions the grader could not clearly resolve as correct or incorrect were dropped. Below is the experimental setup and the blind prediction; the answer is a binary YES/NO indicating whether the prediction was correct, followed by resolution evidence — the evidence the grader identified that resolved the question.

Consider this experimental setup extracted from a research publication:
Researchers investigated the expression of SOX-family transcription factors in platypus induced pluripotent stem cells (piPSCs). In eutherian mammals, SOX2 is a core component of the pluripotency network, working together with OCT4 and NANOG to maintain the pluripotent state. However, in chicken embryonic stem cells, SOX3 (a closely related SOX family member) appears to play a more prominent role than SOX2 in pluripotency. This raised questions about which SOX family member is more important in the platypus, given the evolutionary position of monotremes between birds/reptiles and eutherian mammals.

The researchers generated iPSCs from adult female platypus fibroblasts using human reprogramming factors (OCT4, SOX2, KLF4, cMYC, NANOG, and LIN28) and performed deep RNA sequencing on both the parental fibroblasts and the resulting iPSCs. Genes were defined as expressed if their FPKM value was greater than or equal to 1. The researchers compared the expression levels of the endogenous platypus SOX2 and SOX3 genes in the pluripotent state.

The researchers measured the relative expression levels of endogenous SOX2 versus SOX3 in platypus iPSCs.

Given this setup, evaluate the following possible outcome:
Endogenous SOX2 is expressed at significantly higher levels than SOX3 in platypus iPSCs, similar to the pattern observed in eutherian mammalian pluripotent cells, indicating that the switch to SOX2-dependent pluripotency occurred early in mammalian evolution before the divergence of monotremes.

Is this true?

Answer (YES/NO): YES